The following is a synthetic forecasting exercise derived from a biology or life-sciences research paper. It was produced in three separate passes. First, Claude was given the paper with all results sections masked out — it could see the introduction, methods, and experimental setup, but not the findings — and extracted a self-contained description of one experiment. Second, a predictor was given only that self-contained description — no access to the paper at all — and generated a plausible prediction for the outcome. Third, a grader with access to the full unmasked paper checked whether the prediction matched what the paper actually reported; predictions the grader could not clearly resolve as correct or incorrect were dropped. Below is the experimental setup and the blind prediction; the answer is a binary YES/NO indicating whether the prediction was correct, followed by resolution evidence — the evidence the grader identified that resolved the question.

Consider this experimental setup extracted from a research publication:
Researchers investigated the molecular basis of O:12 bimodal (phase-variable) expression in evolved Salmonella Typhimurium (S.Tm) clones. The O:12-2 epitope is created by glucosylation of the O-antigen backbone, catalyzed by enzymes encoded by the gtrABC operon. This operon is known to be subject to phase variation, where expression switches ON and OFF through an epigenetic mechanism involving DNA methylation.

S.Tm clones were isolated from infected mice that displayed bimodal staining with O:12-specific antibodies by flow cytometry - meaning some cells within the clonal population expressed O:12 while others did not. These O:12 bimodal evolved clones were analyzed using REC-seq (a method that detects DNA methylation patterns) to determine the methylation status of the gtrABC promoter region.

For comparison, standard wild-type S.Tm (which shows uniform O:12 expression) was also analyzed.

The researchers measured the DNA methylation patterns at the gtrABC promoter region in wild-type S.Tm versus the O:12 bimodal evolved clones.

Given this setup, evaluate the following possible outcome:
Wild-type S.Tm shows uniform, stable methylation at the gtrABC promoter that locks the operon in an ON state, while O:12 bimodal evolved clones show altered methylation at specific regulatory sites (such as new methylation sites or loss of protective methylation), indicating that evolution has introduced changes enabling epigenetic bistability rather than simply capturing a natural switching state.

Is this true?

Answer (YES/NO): NO